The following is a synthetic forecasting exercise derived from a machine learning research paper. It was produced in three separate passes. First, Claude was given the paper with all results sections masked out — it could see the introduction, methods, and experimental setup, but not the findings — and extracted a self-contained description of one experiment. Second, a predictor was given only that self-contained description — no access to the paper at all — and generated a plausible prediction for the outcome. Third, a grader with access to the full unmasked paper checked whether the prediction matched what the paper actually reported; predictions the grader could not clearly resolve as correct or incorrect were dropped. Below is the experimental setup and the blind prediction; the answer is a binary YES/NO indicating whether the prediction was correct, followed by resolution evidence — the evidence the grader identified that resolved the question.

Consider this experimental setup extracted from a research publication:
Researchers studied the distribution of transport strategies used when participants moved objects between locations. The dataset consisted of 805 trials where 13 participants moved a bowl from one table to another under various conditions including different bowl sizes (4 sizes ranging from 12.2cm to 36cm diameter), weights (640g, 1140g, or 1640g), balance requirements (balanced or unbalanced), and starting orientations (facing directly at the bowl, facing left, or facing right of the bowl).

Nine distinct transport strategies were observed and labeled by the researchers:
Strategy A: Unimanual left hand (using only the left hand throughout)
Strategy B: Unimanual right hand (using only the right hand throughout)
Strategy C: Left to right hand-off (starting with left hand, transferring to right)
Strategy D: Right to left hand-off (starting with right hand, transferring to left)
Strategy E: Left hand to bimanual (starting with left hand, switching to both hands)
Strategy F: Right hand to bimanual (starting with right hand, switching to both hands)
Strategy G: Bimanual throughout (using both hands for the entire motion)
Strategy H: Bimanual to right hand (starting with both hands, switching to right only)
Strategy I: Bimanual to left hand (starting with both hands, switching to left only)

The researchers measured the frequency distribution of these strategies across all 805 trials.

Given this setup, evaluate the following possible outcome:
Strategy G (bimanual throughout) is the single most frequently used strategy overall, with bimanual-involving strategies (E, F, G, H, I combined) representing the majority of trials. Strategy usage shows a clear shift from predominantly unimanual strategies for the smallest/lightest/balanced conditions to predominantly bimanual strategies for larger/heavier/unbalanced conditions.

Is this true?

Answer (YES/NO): NO